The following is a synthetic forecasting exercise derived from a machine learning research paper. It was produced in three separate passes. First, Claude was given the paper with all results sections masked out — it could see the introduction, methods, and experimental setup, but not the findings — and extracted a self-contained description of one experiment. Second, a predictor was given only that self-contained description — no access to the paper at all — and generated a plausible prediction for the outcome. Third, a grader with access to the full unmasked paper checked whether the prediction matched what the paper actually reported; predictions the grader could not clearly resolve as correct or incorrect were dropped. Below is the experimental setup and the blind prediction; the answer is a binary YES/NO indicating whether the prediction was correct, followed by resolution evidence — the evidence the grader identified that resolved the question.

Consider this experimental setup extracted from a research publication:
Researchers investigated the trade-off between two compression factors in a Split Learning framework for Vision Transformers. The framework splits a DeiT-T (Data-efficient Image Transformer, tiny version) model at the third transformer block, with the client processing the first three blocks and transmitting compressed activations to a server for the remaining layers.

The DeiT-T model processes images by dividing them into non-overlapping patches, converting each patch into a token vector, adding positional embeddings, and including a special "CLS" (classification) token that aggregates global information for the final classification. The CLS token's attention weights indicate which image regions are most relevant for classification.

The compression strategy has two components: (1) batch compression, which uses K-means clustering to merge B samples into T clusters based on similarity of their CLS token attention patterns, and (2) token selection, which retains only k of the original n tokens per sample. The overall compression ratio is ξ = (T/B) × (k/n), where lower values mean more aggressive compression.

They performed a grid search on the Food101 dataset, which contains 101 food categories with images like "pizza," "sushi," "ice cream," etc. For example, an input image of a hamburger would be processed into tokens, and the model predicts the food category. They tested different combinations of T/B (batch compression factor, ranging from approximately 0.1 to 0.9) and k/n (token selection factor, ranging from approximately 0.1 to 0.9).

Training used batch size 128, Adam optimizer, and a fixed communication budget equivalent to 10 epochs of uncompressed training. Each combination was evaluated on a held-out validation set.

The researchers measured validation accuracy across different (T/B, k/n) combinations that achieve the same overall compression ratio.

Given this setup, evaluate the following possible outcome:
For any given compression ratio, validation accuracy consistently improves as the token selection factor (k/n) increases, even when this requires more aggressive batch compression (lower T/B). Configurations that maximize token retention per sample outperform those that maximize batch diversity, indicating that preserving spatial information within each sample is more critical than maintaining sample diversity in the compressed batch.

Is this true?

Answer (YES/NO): NO